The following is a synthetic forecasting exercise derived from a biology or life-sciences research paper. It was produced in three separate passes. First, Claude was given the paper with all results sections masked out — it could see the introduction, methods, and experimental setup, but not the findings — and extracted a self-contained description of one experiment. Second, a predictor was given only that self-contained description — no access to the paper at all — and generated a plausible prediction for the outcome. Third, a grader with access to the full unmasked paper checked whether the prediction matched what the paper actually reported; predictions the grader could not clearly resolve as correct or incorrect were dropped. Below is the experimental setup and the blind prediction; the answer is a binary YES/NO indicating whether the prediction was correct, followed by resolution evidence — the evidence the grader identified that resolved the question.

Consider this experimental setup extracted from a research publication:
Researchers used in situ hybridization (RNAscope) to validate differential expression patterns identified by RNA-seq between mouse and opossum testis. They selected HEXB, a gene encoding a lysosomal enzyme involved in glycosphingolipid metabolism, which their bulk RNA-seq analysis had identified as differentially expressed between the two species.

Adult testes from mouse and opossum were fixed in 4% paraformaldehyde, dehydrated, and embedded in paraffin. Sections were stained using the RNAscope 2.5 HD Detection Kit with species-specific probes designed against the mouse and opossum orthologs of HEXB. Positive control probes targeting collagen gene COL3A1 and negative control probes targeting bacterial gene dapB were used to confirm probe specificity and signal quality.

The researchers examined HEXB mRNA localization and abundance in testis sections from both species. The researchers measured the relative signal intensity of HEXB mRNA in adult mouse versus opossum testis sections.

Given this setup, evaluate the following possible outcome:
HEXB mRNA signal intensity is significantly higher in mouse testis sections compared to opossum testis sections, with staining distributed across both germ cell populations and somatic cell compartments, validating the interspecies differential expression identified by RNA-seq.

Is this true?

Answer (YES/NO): NO